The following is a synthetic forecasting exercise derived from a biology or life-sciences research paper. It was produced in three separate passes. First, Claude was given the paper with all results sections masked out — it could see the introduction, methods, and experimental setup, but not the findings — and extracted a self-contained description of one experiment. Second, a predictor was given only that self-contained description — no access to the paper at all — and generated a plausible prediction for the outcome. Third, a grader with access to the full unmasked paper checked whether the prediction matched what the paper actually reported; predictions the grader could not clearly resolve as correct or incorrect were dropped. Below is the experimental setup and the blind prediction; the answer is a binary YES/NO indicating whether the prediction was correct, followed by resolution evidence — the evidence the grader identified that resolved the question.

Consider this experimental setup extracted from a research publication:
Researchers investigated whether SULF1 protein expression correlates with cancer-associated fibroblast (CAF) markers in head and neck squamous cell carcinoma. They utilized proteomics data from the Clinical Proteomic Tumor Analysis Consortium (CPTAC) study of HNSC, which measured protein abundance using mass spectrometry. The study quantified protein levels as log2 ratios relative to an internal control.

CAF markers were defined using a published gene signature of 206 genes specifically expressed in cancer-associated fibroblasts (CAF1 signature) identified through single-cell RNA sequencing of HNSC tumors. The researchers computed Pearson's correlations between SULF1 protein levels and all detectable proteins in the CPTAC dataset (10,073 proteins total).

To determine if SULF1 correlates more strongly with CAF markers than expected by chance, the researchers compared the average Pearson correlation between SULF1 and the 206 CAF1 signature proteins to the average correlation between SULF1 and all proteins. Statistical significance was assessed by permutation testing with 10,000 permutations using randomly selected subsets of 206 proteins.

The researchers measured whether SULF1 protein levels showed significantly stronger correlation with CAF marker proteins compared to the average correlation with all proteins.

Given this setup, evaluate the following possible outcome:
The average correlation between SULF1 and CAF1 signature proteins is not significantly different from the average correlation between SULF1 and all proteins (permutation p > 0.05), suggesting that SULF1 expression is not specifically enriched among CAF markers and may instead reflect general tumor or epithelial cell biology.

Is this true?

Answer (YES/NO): NO